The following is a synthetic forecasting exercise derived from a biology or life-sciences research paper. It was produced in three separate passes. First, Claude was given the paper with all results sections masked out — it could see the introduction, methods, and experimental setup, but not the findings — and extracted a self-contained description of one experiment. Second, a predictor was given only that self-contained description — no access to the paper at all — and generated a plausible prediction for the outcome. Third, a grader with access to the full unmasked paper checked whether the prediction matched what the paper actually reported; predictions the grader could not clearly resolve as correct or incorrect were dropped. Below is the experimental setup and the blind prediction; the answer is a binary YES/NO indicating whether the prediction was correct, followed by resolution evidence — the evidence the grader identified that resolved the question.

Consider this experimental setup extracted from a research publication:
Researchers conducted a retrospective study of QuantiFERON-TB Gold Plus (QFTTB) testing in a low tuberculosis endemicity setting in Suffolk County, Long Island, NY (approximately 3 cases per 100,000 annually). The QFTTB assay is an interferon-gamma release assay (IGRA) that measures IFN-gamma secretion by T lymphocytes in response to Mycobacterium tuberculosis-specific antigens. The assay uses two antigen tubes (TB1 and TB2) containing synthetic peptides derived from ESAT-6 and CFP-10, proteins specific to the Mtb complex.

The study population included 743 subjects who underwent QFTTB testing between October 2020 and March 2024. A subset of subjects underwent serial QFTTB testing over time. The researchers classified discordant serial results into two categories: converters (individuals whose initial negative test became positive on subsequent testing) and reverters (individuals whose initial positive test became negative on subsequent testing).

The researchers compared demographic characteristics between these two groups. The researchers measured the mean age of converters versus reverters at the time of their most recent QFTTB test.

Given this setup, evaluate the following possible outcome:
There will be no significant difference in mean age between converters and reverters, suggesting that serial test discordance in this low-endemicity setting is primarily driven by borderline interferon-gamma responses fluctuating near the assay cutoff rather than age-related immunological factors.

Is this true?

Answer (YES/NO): NO